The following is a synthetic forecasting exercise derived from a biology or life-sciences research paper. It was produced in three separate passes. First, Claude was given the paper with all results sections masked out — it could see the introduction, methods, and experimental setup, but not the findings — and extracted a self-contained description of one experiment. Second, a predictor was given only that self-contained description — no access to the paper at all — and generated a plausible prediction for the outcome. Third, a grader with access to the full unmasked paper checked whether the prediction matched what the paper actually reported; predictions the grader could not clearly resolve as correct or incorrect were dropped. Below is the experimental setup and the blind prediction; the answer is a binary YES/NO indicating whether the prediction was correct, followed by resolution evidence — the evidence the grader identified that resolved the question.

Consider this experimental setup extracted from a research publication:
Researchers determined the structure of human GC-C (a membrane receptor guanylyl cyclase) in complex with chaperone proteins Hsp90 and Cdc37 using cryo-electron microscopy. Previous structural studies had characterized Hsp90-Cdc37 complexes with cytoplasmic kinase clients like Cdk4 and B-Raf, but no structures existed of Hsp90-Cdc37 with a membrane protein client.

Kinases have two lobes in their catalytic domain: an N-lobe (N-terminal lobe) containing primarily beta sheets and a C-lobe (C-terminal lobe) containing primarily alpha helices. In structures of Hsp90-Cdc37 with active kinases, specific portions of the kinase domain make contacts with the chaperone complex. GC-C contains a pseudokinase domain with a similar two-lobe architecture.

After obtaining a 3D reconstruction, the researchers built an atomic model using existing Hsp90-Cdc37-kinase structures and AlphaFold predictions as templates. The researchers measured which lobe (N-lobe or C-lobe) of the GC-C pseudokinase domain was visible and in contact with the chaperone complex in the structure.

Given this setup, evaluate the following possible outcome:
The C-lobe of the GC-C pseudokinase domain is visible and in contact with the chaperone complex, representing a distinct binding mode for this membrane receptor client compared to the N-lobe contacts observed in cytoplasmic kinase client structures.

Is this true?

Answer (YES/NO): NO